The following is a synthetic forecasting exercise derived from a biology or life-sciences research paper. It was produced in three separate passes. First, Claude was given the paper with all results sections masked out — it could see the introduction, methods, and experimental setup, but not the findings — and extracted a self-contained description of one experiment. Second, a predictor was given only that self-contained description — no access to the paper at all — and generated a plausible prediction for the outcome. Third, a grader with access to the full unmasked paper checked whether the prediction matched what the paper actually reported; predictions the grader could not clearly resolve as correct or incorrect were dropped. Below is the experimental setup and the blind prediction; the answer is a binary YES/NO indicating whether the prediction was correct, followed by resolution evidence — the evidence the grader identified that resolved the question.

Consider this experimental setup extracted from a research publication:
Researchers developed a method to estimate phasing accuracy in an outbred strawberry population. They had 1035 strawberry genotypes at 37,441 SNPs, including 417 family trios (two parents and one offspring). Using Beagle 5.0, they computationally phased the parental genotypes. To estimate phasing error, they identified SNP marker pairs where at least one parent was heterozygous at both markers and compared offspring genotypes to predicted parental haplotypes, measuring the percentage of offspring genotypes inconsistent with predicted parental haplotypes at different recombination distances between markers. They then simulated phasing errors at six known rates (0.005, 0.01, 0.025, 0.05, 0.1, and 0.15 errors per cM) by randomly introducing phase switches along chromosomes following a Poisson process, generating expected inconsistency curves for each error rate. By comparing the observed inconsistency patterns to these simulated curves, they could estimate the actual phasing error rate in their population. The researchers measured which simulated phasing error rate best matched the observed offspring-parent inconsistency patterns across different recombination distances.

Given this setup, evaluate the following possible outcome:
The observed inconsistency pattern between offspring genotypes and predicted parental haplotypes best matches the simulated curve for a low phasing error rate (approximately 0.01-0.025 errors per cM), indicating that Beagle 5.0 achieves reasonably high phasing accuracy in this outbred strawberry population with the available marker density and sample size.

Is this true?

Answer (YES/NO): NO